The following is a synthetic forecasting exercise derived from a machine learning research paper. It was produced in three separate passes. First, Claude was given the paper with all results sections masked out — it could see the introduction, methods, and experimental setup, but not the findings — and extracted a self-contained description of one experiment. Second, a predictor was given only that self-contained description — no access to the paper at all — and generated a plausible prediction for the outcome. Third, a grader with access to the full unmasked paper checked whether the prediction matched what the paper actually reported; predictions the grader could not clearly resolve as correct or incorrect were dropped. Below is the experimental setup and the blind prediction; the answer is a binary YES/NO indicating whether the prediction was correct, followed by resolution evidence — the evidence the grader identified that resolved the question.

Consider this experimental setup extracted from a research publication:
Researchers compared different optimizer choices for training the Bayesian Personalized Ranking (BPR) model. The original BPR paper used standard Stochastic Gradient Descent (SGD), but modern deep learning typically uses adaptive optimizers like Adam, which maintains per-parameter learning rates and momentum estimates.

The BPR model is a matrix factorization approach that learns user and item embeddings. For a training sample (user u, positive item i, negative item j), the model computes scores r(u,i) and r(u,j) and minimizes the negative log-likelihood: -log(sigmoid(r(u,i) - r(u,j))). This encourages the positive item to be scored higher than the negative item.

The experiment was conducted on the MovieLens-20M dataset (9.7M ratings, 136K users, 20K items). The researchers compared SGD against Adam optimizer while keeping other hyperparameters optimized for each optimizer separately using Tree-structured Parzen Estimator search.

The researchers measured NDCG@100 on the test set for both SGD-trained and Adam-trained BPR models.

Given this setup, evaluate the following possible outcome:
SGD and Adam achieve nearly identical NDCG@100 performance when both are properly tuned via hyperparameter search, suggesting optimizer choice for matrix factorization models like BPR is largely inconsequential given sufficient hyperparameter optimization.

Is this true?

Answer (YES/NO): NO